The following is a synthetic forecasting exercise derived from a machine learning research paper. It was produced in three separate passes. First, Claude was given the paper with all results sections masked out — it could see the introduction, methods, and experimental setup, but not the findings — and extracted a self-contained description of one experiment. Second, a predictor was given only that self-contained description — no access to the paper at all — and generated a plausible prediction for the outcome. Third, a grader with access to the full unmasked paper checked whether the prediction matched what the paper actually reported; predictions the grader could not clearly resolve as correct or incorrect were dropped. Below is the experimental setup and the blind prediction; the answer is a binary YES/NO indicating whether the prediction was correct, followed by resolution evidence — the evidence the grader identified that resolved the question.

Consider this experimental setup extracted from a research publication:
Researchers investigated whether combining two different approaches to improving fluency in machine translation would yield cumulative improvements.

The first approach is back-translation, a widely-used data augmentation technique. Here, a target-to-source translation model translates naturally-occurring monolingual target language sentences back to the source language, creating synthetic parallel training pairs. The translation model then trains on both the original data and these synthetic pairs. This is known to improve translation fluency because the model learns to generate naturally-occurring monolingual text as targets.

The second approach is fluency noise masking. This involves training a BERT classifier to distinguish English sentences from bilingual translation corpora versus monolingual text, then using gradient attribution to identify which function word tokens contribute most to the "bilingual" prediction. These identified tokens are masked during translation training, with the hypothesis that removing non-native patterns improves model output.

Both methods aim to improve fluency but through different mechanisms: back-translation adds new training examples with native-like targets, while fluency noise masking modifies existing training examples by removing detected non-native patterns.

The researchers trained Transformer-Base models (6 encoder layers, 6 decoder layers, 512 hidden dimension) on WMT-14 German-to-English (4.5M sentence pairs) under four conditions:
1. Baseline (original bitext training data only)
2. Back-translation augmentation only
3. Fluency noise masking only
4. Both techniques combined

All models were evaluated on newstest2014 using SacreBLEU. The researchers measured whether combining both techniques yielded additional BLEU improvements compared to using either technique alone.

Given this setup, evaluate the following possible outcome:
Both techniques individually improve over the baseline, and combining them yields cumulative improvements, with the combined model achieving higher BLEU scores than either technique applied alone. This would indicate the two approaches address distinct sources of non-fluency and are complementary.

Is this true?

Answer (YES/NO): YES